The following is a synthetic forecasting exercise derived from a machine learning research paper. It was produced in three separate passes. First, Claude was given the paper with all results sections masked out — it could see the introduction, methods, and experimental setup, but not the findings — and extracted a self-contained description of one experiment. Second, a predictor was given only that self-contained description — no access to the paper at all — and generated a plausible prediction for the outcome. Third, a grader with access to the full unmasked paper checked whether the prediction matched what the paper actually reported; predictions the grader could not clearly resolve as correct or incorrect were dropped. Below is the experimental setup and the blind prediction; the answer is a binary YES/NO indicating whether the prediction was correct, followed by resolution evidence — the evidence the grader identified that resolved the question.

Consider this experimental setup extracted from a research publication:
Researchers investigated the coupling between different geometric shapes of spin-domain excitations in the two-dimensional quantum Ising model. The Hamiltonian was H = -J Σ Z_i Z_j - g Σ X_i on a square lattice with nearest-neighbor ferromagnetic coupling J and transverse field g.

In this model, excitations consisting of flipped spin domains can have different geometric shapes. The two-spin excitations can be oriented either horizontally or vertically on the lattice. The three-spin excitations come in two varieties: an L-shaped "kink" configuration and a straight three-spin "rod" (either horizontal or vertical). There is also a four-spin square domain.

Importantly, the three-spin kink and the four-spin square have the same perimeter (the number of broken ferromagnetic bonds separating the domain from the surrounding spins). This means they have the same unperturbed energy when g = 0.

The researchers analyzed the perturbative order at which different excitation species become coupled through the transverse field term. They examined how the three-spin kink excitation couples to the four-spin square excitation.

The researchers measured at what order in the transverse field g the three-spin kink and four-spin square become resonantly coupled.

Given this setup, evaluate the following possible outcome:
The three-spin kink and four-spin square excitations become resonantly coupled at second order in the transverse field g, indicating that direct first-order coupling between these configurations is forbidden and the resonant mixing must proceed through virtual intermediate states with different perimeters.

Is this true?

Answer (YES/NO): NO